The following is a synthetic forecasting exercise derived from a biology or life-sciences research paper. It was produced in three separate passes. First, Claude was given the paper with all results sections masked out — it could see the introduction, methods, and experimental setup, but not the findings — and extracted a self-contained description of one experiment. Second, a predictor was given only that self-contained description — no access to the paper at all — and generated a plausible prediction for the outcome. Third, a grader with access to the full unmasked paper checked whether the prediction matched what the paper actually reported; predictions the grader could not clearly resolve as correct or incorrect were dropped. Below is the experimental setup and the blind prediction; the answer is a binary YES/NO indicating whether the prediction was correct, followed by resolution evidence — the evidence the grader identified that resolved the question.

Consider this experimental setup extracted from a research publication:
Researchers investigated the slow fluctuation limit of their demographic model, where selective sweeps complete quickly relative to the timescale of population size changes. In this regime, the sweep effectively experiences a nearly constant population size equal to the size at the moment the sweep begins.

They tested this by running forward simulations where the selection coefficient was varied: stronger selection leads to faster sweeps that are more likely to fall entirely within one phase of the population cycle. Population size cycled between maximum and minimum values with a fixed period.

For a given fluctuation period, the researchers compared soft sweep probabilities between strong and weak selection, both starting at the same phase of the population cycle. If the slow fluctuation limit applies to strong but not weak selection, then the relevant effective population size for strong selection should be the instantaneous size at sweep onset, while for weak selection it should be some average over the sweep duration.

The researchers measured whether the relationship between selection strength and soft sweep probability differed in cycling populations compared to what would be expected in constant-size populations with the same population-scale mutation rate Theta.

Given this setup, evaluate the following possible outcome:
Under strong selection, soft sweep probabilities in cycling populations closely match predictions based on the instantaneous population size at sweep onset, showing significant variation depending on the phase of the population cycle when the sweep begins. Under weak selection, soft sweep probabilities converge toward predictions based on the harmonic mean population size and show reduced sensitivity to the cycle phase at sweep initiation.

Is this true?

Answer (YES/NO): YES